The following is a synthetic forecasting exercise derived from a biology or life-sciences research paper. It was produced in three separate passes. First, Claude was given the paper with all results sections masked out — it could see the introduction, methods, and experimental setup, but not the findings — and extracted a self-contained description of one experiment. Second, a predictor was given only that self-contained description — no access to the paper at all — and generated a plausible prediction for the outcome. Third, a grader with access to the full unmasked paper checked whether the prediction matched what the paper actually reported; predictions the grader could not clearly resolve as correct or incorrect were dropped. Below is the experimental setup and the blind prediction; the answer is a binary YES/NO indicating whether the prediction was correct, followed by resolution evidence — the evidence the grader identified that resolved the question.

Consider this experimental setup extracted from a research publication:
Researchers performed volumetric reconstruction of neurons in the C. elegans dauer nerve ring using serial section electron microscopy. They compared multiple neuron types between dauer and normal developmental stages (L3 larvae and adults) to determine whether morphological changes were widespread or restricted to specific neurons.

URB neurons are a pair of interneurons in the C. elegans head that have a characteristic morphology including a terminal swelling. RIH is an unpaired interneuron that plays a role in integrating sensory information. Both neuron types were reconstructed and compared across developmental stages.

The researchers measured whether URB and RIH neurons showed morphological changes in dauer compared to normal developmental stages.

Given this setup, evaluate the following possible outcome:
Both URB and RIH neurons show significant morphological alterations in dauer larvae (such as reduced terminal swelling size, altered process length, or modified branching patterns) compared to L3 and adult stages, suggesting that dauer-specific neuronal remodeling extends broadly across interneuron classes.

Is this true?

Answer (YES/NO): YES